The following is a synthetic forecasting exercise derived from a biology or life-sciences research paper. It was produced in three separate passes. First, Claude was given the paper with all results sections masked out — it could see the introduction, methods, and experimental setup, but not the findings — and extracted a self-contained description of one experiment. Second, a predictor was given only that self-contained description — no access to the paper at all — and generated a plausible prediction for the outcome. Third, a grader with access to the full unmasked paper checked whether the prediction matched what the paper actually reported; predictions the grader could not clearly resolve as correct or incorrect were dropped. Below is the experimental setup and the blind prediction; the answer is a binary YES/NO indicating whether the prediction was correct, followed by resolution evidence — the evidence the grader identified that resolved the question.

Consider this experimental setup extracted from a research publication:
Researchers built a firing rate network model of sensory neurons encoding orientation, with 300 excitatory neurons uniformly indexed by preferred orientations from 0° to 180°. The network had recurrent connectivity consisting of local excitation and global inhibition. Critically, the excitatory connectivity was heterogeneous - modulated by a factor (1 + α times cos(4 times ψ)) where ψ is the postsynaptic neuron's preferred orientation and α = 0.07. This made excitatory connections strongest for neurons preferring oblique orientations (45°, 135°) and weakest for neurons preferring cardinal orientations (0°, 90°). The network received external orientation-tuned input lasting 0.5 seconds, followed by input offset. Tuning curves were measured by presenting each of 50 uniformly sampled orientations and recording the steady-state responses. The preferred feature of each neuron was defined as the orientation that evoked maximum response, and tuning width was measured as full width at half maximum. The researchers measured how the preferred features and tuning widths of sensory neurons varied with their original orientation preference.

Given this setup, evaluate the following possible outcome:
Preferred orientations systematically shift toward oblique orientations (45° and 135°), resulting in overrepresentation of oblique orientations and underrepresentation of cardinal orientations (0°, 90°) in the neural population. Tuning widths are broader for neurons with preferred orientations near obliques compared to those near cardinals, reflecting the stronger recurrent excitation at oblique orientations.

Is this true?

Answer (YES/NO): NO